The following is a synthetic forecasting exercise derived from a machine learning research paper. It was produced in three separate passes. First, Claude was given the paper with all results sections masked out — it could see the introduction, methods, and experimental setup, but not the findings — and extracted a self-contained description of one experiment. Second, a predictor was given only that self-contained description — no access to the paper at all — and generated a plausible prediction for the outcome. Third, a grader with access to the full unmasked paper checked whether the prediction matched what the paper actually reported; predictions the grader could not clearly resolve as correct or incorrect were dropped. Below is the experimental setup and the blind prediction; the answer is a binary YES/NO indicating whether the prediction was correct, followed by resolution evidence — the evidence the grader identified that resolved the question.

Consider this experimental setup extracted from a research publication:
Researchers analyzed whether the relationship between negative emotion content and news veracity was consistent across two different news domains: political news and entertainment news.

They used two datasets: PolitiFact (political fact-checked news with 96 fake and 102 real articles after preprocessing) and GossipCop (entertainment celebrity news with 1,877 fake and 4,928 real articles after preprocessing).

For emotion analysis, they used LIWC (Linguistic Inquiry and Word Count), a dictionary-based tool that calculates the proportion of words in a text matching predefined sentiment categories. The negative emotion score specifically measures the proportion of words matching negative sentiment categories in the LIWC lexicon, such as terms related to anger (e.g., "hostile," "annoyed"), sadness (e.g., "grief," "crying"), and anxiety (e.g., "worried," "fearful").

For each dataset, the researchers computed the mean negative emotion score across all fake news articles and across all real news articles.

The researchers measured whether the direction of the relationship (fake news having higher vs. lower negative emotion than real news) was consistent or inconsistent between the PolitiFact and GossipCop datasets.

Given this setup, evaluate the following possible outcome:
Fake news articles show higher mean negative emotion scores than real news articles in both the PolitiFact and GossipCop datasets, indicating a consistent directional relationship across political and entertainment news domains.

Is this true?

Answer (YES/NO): NO